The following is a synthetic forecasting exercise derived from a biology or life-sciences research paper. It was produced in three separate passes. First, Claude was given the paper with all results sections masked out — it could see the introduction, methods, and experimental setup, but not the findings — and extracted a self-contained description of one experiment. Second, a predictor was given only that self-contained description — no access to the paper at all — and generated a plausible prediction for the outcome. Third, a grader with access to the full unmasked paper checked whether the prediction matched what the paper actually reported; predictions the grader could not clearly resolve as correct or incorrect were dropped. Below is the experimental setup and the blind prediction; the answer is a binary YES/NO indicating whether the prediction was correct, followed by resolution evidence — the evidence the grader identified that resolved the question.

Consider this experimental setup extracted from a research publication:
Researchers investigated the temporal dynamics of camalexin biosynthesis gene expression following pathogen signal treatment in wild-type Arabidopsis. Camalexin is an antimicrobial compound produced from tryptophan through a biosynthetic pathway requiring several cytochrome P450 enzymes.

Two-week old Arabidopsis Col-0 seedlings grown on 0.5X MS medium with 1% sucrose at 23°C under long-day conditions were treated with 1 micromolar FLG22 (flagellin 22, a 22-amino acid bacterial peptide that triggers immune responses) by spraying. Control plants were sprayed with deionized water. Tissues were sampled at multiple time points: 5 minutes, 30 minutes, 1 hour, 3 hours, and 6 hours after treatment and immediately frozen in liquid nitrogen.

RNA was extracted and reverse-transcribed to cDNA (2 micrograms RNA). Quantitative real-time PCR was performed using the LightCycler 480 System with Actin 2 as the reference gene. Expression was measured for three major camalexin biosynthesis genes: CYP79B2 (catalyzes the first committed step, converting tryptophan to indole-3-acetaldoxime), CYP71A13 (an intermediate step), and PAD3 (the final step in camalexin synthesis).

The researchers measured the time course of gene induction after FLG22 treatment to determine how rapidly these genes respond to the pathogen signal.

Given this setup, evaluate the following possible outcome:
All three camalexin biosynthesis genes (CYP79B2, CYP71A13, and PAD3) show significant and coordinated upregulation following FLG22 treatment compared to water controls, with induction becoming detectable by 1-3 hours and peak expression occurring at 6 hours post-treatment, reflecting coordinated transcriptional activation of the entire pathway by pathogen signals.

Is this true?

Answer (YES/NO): NO